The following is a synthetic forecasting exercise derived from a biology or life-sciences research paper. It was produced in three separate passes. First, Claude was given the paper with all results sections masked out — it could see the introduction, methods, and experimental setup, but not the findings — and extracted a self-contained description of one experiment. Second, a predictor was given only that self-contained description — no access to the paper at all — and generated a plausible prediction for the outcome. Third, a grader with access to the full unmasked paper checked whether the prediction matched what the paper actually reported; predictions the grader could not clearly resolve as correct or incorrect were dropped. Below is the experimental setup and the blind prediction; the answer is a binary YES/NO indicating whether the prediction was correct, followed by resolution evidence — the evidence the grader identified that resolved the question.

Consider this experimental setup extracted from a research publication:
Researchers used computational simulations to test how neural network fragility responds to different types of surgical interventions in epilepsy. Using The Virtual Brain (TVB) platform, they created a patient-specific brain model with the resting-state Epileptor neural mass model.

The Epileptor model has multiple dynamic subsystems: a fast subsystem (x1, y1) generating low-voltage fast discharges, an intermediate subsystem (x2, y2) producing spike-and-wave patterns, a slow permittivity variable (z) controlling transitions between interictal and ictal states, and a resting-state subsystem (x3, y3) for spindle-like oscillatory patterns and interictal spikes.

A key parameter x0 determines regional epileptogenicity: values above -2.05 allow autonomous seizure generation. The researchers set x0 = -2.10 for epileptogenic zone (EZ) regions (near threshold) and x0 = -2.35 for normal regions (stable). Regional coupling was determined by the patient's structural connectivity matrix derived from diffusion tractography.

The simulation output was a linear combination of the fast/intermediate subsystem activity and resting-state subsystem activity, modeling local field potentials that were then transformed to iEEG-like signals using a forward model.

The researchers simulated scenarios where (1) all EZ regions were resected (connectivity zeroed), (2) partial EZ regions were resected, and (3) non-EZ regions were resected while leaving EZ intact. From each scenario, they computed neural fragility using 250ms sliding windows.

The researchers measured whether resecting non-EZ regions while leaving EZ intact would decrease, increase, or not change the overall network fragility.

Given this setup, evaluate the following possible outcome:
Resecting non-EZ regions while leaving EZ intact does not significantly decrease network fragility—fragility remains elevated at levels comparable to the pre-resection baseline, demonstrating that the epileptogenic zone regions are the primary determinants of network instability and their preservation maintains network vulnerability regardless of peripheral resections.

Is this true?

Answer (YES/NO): YES